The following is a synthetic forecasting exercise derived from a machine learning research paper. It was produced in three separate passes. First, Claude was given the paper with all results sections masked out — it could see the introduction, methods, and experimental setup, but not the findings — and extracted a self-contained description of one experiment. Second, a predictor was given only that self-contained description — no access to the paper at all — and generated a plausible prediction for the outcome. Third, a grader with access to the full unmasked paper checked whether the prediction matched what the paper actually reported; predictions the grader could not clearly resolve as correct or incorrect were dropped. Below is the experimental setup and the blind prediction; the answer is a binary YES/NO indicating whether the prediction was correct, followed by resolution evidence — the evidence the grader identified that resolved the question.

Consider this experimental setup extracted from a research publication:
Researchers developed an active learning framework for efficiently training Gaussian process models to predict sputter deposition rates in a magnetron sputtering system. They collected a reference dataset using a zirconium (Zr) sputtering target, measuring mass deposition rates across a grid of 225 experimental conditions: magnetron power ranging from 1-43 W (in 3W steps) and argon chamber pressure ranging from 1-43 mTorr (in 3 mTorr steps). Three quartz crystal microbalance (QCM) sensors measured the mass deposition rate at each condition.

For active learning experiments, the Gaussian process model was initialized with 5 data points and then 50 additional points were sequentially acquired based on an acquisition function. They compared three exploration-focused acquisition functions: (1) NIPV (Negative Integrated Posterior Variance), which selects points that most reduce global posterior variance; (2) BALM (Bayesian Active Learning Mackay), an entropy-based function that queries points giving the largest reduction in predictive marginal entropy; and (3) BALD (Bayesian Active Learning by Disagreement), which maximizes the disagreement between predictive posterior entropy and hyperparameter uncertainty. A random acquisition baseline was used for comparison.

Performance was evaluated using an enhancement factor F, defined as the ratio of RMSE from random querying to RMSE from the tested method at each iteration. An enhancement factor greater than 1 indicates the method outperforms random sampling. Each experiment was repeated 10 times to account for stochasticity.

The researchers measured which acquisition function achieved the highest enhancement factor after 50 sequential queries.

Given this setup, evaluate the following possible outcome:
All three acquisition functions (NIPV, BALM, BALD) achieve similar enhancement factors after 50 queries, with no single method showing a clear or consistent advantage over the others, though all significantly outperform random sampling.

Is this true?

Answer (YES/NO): NO